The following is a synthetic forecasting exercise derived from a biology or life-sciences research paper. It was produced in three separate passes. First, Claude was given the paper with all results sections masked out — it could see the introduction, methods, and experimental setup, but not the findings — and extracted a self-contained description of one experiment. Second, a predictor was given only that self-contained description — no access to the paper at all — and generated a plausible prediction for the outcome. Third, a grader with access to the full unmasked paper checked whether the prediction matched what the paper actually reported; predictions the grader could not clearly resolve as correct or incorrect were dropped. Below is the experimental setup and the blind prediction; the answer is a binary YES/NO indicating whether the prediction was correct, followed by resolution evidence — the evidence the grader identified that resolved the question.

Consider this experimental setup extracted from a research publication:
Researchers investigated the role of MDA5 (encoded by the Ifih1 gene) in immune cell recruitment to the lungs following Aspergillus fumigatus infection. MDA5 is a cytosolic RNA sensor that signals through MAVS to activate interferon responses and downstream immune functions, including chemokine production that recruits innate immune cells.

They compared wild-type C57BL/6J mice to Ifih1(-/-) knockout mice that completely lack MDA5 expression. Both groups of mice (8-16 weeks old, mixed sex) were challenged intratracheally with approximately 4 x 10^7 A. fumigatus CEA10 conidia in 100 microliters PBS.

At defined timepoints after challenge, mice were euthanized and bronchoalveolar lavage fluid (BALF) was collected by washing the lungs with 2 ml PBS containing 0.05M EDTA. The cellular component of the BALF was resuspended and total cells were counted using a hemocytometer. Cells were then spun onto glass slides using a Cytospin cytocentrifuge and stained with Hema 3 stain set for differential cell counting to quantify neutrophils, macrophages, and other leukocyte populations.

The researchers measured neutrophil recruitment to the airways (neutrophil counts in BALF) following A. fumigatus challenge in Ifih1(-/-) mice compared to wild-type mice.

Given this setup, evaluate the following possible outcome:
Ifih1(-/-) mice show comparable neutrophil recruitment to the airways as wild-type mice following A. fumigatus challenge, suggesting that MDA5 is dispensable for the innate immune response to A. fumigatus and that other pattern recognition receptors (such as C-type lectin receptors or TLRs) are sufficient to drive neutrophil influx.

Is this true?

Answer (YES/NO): NO